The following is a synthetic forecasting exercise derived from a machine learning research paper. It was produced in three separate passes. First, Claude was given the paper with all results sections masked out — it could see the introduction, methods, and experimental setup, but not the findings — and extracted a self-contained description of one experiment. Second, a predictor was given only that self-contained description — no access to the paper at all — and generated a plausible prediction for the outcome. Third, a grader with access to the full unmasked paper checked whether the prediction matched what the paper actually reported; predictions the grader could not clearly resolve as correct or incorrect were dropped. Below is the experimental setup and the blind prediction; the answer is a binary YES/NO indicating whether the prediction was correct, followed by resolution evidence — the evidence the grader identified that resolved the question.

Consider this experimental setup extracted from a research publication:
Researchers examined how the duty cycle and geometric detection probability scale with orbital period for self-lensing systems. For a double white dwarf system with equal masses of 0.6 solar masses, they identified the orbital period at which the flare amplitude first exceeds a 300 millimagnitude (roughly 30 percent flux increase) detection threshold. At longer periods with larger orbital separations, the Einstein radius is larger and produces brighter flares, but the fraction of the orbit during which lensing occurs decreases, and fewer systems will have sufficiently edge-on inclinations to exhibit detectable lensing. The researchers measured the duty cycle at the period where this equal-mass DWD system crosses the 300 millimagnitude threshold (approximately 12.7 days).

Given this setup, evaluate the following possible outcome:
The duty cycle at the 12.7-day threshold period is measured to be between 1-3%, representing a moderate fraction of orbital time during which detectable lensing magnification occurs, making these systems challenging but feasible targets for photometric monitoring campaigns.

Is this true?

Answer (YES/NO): NO